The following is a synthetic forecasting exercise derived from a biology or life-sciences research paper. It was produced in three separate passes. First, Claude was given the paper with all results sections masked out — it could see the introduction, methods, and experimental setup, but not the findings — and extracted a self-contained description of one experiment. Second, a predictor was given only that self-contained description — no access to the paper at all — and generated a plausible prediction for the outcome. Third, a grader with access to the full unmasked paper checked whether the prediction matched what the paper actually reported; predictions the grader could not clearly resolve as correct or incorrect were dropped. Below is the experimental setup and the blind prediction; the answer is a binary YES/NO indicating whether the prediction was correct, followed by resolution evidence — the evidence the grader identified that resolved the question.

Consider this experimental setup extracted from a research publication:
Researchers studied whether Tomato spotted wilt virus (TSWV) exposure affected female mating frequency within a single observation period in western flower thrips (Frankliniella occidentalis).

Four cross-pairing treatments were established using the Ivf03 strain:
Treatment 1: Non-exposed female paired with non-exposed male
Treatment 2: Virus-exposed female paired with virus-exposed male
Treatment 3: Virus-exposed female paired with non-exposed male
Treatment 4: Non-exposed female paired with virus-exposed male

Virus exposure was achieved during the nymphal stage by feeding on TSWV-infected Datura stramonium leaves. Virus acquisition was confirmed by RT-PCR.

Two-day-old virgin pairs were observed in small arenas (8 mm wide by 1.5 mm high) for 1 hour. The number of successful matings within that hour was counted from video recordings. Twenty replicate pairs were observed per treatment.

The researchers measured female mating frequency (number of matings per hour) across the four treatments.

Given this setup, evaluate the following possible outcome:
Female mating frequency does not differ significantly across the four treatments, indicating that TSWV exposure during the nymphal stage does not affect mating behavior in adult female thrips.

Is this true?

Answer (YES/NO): NO